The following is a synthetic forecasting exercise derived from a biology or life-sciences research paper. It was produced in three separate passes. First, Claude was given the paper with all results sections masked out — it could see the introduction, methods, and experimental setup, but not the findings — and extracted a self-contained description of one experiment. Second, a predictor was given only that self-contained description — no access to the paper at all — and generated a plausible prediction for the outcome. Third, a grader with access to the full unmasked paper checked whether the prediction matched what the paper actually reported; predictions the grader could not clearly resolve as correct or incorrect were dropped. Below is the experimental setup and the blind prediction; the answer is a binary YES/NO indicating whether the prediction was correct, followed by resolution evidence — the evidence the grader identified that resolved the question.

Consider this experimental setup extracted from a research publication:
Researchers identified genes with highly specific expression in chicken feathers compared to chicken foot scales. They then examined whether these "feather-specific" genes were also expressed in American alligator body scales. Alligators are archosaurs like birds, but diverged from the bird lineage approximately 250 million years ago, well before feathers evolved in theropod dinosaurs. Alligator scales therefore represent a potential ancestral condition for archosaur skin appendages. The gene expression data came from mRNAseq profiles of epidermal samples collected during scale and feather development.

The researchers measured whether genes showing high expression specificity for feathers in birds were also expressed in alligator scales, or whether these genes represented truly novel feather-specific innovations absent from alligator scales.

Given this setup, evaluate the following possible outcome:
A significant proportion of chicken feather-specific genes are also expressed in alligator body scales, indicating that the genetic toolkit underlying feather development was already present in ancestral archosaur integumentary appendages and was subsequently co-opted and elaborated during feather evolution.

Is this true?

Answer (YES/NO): YES